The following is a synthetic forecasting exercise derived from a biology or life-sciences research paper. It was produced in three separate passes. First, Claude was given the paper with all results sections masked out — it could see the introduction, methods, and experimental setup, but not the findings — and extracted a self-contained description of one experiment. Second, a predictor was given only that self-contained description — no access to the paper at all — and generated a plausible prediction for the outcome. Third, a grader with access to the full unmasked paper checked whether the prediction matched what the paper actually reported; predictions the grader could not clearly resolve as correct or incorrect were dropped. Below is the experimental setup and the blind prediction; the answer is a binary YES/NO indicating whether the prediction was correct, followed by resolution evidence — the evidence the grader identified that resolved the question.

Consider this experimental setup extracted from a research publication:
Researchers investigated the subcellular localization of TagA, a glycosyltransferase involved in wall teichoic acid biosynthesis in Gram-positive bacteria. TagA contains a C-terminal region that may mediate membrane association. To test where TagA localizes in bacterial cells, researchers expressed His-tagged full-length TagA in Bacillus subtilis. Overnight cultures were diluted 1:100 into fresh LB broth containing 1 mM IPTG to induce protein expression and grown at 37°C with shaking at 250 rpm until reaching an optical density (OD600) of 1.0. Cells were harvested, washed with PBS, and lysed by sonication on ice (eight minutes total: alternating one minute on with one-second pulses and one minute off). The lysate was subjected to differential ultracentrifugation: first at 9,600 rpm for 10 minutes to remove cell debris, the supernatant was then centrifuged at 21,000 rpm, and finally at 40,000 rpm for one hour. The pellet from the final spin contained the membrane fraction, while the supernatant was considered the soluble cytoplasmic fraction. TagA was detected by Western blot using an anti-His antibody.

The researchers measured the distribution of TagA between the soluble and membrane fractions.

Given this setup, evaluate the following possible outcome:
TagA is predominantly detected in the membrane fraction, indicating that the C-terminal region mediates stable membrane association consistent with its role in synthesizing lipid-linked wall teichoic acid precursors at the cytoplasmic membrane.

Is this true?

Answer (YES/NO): YES